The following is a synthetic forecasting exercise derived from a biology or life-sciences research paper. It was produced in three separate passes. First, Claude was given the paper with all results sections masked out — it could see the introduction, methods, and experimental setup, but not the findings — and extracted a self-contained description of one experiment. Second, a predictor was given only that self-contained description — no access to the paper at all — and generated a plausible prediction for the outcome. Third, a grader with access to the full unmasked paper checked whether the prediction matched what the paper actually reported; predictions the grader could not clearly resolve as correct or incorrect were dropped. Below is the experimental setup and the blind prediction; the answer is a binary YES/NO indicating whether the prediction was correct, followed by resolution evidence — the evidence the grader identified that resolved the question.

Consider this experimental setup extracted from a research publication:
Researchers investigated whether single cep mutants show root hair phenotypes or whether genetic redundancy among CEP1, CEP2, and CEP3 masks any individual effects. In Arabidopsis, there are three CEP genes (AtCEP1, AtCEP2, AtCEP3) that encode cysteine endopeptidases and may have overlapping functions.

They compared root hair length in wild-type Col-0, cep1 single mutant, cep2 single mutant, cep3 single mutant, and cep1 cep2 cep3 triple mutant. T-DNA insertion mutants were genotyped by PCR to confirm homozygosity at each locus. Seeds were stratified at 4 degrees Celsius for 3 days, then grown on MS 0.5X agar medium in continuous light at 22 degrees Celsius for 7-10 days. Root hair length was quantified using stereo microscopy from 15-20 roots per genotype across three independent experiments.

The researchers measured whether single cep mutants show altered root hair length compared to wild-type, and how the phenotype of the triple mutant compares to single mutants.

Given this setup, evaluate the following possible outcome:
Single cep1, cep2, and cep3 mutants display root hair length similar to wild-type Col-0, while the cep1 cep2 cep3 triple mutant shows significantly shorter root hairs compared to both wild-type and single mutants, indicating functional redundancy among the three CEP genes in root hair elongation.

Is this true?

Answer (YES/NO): NO